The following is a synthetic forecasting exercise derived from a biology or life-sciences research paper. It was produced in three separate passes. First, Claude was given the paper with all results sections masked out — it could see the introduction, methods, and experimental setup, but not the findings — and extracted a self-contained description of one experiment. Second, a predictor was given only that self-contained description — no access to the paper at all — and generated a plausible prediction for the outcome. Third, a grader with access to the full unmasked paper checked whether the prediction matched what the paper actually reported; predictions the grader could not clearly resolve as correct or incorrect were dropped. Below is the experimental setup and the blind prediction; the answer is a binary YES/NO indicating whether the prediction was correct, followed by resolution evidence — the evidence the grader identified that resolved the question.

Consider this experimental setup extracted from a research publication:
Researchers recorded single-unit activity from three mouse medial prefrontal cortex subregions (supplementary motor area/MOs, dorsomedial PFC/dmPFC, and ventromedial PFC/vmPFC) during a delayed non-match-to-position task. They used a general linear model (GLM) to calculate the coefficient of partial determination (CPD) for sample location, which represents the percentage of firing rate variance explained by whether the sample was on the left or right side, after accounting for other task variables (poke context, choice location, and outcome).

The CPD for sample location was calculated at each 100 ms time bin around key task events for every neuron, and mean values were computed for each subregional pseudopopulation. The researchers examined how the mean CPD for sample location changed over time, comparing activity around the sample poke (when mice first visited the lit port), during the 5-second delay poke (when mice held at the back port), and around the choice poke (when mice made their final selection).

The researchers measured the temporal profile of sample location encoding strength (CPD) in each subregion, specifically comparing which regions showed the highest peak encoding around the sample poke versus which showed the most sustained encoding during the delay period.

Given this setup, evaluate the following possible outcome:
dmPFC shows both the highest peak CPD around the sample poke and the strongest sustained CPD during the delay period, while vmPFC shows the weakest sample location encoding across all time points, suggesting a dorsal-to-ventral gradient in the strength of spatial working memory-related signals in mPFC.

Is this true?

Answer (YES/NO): NO